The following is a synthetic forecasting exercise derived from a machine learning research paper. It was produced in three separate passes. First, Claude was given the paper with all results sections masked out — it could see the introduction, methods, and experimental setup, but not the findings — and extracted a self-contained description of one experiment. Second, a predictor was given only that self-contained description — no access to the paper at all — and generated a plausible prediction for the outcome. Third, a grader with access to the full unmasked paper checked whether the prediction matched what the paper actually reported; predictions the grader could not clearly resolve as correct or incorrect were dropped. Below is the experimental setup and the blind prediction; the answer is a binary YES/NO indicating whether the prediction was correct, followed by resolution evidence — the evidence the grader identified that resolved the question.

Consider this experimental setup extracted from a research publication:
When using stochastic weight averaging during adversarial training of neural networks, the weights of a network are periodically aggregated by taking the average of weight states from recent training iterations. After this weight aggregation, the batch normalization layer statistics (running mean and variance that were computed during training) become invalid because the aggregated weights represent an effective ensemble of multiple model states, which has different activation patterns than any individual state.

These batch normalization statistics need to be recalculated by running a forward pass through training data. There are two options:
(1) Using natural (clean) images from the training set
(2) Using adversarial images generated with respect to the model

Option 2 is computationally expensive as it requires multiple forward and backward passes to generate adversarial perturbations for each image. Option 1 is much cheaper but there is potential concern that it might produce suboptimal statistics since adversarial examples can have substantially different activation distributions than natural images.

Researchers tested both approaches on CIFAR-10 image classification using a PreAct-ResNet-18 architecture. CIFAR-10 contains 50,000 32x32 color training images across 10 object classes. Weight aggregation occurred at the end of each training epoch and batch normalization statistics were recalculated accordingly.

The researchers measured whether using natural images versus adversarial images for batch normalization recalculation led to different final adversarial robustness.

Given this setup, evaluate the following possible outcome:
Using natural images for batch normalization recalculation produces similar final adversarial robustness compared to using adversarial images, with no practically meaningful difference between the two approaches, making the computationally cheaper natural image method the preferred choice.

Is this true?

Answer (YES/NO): YES